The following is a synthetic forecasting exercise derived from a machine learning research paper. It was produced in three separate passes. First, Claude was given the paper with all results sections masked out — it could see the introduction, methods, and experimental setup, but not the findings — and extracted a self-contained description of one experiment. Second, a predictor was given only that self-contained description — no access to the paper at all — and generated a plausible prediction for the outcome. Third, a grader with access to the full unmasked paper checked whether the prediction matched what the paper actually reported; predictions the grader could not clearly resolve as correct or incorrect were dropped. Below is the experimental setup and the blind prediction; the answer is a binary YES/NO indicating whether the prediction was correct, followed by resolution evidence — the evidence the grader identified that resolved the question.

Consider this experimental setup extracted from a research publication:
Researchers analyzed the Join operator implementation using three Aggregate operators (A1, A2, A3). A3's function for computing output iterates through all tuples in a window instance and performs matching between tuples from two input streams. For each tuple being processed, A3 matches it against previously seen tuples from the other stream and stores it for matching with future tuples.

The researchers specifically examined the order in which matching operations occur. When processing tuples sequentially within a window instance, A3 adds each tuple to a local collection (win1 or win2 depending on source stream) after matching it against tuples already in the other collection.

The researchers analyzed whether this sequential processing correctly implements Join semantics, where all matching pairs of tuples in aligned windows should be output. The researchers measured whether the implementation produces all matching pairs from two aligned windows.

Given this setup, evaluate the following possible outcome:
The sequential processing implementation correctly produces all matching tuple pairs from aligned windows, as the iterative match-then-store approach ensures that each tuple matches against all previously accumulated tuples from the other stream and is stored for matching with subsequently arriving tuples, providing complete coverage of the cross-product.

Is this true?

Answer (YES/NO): YES